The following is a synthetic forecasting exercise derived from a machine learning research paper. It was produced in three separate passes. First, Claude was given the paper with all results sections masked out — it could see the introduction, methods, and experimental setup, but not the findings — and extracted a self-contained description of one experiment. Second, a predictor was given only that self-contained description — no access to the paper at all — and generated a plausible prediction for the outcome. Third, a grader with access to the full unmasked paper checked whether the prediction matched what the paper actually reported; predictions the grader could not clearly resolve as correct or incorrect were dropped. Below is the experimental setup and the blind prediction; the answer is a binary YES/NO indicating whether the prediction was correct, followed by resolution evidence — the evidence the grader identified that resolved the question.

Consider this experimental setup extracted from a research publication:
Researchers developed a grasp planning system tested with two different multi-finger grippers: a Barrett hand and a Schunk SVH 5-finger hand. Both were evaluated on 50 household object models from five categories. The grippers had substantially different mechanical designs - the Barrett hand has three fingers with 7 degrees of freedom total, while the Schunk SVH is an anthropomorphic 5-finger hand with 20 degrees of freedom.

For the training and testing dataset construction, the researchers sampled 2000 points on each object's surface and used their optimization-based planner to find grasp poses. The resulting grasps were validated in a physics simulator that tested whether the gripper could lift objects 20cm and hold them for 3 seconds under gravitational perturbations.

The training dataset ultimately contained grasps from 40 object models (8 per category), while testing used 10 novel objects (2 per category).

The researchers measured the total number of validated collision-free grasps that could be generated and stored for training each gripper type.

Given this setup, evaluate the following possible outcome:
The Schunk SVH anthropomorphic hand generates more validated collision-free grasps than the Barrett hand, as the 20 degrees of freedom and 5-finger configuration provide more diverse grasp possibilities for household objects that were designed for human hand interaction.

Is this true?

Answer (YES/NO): NO